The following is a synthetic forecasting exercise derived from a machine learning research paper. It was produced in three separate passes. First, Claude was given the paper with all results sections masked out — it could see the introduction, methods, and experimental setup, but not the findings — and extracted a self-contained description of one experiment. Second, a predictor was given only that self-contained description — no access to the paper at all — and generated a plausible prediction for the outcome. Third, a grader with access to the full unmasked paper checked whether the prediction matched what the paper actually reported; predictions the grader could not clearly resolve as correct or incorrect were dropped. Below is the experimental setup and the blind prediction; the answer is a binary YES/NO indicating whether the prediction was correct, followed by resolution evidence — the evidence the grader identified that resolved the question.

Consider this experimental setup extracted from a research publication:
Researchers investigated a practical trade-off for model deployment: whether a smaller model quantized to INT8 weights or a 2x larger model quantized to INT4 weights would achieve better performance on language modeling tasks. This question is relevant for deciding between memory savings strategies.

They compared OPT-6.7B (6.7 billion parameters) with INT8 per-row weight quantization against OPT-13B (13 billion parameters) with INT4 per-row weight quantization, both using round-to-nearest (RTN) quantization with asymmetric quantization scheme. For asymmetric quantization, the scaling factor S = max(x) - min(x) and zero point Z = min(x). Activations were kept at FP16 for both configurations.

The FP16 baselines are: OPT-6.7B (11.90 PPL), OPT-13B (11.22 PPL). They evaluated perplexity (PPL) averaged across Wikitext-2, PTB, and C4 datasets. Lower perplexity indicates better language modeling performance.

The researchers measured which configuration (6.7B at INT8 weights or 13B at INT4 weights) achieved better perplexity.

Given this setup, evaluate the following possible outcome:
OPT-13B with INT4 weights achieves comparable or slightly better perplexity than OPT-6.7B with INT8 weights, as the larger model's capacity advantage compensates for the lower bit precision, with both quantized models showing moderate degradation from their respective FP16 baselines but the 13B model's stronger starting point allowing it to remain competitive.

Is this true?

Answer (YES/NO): NO